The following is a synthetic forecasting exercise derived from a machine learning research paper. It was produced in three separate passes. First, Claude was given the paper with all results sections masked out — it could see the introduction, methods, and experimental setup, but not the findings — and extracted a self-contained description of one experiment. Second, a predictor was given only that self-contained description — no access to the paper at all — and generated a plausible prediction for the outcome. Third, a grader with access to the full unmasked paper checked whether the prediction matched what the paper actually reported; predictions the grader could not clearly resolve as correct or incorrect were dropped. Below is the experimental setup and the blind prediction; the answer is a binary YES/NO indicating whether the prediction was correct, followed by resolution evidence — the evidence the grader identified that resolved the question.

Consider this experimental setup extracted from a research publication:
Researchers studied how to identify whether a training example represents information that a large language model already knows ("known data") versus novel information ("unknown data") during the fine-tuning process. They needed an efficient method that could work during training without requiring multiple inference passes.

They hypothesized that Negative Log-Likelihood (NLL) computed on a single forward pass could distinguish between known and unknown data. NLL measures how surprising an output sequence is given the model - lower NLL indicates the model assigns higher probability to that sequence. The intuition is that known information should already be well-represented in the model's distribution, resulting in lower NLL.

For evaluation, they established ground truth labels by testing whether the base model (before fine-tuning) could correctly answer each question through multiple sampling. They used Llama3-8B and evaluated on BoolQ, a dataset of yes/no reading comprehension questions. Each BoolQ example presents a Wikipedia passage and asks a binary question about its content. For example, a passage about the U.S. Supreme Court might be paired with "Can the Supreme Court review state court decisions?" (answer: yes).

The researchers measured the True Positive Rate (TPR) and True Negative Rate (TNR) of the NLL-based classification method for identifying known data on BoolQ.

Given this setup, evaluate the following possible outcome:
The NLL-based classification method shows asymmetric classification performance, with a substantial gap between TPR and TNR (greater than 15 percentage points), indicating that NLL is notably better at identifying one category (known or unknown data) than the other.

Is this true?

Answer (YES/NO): NO